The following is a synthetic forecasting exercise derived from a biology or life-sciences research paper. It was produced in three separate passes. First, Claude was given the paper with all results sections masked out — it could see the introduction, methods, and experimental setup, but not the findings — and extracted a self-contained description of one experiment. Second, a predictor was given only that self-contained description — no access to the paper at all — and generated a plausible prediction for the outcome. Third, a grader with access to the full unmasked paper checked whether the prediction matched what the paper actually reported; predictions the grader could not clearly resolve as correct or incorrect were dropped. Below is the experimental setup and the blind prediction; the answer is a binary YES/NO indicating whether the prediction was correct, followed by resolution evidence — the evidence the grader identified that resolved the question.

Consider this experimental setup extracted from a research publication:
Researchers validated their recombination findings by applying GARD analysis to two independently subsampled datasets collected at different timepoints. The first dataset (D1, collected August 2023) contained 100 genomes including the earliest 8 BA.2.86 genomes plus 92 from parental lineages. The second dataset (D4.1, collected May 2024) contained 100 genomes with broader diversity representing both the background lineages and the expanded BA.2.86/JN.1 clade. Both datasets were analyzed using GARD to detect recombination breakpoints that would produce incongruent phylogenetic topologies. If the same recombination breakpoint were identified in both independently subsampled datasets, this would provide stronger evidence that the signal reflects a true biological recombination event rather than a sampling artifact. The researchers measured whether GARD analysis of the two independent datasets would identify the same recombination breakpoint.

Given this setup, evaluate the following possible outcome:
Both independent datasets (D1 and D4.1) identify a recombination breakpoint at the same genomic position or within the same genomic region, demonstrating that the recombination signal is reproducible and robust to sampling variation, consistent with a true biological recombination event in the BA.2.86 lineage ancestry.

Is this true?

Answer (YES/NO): YES